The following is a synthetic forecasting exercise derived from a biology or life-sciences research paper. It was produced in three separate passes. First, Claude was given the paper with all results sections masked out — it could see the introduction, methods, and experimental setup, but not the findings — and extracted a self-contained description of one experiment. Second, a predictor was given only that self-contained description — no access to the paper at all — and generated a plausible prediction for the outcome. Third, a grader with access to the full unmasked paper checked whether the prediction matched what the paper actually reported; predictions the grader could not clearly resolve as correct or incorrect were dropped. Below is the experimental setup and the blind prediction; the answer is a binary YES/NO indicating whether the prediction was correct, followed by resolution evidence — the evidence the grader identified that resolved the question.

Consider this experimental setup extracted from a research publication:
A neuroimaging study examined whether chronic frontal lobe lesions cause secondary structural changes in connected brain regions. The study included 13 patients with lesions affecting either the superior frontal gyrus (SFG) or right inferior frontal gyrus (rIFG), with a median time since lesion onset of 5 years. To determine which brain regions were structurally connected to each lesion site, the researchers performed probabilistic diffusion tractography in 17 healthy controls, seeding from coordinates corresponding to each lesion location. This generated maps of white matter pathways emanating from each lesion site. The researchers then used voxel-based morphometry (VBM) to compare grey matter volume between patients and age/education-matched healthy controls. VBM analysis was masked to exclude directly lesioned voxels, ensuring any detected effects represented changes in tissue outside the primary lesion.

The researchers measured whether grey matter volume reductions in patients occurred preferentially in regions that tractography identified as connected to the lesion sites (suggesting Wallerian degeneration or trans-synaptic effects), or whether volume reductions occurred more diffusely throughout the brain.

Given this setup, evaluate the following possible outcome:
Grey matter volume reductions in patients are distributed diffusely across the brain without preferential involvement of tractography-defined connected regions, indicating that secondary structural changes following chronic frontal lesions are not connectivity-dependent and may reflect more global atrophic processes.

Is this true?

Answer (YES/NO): NO